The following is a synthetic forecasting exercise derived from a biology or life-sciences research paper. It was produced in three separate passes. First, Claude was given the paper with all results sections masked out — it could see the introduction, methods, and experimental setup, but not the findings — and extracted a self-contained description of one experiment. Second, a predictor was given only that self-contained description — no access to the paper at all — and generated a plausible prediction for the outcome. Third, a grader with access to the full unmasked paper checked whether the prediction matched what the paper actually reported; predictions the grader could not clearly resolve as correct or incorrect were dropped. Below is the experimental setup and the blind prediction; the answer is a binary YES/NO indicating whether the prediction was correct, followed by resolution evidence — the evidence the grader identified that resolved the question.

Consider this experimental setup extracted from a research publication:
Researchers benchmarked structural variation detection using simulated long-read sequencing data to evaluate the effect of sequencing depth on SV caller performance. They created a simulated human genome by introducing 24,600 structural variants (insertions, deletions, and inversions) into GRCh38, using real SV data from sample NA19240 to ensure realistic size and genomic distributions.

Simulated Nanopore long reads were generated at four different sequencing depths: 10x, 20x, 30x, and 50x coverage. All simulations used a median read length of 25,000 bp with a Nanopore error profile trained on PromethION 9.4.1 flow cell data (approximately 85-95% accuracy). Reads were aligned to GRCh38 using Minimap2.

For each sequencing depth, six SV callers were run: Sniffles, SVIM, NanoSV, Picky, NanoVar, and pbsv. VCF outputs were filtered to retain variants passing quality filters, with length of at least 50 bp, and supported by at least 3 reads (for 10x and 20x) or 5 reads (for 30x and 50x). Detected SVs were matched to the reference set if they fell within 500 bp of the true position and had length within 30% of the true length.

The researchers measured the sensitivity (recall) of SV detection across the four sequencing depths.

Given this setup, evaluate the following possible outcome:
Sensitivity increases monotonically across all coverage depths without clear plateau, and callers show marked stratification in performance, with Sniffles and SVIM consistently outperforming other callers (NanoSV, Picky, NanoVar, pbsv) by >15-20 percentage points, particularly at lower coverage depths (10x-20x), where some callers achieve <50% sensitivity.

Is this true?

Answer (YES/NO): NO